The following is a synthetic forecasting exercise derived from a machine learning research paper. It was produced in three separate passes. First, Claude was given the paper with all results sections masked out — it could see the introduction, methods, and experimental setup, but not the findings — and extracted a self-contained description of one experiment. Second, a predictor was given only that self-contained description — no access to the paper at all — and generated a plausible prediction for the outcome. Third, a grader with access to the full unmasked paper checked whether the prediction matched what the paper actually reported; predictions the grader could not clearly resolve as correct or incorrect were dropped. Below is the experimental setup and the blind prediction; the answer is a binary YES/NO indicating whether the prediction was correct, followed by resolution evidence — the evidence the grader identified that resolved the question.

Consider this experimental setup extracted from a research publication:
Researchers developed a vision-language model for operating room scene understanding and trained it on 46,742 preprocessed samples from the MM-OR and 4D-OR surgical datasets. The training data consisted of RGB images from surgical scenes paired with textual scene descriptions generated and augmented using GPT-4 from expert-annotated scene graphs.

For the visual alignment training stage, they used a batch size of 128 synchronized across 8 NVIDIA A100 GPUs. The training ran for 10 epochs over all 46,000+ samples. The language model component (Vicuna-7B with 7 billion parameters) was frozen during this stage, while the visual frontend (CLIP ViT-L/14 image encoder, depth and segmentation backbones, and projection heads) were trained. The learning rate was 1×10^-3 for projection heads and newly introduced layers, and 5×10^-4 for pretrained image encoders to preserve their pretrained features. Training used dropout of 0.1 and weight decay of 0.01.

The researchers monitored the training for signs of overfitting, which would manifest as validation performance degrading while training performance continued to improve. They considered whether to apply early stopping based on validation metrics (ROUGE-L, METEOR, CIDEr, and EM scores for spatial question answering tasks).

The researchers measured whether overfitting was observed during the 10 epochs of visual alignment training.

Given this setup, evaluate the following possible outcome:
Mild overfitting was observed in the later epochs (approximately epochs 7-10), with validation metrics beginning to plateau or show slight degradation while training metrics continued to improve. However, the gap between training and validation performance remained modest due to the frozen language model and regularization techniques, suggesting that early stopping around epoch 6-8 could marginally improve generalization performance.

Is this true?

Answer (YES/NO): NO